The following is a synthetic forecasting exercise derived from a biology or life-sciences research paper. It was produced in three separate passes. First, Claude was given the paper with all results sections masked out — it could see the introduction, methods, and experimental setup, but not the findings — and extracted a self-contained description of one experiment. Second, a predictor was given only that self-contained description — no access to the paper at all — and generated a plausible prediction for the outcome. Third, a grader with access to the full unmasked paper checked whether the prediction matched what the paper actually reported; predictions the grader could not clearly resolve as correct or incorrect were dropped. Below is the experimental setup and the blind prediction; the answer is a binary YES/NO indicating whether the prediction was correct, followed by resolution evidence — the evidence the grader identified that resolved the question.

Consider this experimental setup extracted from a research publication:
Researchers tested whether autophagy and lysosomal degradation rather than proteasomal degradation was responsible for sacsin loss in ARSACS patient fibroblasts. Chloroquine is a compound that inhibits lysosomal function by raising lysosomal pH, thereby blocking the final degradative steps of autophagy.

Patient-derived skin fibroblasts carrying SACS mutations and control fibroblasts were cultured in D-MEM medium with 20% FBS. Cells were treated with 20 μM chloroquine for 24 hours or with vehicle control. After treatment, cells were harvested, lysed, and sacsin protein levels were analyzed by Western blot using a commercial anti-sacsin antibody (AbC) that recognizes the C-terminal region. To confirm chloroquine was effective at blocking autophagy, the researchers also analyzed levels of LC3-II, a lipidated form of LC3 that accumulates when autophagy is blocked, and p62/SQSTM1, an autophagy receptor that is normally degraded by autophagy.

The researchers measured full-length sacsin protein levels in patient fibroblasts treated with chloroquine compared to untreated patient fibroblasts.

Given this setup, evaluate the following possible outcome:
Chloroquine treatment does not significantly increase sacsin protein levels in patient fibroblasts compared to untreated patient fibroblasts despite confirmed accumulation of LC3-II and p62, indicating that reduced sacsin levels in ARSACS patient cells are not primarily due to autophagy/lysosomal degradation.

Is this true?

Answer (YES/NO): YES